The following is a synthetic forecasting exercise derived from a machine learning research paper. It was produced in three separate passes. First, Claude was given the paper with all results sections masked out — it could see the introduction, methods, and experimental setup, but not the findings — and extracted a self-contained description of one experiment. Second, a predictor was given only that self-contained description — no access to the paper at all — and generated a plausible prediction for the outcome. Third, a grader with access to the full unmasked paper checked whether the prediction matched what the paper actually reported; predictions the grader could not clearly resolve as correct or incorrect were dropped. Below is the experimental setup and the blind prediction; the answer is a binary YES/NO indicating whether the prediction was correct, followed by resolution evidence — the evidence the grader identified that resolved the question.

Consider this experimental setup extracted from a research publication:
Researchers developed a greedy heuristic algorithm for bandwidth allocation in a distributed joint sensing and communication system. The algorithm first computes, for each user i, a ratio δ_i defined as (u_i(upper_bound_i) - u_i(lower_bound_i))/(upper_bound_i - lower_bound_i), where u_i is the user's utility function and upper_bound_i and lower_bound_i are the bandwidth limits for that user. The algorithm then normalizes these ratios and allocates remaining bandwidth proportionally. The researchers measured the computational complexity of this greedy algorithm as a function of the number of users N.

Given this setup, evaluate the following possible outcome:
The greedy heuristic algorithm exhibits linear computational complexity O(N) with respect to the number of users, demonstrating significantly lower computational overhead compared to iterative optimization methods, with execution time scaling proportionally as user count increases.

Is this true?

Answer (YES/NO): YES